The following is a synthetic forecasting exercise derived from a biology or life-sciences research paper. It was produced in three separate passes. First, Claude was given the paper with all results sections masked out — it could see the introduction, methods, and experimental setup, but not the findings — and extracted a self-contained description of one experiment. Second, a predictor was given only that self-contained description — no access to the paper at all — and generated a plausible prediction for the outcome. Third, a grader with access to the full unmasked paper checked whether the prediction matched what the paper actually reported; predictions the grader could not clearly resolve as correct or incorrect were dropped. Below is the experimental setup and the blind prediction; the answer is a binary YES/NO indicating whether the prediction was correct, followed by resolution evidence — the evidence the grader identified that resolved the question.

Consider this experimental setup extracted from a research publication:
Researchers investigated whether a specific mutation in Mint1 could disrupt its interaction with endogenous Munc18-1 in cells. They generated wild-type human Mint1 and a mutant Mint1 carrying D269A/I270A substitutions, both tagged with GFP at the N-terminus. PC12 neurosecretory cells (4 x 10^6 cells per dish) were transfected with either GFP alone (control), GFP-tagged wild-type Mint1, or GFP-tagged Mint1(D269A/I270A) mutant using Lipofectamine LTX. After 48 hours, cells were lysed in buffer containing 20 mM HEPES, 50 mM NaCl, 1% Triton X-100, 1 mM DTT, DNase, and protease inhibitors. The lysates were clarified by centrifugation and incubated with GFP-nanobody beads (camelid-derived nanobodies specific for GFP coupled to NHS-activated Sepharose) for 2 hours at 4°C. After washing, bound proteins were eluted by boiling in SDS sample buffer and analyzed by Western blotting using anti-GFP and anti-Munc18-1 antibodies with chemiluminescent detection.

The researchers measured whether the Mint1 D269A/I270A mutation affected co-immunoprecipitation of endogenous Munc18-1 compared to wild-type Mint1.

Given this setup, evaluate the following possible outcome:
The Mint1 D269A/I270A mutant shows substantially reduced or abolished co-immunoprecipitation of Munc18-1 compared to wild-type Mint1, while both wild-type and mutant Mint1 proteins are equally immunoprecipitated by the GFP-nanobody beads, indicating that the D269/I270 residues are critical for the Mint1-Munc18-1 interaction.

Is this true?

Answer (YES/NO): YES